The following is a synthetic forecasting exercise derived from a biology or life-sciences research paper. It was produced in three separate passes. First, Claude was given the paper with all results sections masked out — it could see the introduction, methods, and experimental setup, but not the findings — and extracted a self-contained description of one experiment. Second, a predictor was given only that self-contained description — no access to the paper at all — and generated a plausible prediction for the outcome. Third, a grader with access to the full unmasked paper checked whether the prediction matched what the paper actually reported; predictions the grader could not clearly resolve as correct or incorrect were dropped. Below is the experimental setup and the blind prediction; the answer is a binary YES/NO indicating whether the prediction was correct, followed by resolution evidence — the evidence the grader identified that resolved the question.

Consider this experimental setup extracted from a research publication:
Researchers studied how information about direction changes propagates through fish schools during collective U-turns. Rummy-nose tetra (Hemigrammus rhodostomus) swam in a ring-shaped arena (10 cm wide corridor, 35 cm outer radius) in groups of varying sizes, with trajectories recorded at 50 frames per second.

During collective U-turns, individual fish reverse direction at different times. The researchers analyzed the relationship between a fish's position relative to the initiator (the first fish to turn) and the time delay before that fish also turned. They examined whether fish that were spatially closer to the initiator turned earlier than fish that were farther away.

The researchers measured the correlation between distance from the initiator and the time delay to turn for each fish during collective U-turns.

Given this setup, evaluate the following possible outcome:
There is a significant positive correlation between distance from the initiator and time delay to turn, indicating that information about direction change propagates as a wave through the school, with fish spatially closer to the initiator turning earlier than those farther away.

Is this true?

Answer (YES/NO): YES